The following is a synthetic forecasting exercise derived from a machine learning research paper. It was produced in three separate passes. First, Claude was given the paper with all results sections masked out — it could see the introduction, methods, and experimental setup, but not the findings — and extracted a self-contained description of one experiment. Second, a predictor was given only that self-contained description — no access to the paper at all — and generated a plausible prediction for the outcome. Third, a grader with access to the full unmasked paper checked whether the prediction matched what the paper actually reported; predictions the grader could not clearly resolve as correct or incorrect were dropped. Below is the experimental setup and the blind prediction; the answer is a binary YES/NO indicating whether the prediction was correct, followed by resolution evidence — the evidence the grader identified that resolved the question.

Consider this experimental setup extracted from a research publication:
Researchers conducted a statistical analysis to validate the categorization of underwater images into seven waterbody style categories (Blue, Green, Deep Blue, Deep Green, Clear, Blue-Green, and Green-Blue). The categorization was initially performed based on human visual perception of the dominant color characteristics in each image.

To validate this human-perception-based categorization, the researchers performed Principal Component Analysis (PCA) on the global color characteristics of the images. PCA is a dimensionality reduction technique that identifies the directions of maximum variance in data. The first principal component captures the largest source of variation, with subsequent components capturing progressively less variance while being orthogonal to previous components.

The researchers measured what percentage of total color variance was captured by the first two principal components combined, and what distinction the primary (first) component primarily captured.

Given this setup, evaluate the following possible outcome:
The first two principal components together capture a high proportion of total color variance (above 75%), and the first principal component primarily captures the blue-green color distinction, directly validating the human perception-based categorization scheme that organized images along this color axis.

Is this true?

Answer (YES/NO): YES